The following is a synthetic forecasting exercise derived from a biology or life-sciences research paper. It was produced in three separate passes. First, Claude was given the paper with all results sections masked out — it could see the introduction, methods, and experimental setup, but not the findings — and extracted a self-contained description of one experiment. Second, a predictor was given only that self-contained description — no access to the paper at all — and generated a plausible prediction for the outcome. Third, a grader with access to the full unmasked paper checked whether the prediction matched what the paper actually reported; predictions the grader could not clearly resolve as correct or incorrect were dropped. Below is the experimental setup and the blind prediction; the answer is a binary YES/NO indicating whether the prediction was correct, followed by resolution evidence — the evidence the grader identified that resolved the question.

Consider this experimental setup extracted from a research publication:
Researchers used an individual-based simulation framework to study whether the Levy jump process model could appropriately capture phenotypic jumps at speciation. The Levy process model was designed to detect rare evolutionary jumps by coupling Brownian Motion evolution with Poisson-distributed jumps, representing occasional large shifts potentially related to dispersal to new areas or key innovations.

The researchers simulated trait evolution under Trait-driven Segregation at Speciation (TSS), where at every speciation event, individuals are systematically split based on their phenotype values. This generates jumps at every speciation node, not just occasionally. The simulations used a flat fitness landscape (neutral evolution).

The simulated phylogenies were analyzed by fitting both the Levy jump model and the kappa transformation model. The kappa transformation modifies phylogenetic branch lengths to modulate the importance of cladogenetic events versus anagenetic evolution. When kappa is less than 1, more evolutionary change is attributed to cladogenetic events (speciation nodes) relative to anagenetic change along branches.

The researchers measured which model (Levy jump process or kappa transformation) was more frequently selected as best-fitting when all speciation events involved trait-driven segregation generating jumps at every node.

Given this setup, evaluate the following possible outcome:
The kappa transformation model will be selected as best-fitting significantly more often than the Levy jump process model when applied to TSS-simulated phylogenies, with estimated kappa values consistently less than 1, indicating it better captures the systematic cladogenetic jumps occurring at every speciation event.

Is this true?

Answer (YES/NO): YES